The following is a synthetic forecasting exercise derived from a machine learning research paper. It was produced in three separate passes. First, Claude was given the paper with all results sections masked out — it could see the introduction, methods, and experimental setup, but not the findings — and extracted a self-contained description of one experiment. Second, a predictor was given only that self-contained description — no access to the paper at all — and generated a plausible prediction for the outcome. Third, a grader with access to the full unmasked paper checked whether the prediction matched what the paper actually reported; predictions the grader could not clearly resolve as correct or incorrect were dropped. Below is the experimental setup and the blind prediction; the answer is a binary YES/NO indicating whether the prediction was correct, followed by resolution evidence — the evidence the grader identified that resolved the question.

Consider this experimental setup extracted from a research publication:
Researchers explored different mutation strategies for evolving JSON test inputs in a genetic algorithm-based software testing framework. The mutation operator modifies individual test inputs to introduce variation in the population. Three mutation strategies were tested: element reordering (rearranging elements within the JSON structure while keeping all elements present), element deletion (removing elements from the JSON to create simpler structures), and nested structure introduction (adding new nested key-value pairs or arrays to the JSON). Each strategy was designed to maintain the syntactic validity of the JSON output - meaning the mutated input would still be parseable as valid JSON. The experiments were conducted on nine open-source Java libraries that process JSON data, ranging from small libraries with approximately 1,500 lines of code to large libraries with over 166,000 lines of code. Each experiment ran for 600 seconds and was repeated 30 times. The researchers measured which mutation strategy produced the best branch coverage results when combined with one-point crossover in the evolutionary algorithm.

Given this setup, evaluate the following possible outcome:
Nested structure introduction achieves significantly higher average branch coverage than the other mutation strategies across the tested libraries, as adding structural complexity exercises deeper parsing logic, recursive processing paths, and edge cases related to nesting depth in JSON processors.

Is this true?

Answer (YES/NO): NO